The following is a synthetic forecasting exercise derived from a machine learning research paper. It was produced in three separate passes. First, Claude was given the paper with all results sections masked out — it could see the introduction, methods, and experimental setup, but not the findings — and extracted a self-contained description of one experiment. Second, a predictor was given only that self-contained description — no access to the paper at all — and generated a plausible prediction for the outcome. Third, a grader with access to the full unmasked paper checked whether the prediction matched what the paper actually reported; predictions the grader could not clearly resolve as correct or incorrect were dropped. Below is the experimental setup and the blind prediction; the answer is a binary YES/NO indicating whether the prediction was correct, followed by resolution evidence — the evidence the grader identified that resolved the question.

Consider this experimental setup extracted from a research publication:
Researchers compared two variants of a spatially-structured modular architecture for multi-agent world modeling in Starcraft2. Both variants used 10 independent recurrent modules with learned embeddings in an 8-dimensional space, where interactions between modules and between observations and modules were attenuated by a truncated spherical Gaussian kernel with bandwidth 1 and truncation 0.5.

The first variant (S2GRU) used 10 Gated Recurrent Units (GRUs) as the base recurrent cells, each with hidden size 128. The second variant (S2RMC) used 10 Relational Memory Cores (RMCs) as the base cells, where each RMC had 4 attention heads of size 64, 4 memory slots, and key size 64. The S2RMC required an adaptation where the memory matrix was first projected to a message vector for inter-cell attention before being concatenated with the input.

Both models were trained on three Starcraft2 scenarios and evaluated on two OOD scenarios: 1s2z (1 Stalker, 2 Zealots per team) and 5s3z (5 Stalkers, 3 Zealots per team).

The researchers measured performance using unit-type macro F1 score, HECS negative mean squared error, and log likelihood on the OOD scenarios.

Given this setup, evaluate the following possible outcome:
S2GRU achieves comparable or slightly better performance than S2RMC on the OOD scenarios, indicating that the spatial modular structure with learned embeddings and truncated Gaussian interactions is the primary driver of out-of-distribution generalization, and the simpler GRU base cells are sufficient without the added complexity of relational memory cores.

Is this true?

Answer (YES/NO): YES